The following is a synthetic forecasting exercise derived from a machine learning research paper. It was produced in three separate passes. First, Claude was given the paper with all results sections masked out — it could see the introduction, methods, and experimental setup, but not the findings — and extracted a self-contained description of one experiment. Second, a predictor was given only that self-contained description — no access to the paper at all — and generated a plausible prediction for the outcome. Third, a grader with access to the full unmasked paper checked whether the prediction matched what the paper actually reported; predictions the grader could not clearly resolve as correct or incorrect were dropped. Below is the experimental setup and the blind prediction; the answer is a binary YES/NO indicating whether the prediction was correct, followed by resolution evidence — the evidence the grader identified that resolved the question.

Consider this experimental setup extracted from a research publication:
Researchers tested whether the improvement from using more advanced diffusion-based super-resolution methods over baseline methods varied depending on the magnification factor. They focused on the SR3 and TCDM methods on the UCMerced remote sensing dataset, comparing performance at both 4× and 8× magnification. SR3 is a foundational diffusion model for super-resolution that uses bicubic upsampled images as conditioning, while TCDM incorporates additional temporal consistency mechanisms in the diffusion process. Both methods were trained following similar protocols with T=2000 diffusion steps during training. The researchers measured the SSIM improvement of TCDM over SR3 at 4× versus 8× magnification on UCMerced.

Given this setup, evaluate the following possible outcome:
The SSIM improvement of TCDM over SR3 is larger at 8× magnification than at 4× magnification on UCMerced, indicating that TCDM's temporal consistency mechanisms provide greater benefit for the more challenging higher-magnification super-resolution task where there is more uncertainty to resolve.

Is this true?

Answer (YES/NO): YES